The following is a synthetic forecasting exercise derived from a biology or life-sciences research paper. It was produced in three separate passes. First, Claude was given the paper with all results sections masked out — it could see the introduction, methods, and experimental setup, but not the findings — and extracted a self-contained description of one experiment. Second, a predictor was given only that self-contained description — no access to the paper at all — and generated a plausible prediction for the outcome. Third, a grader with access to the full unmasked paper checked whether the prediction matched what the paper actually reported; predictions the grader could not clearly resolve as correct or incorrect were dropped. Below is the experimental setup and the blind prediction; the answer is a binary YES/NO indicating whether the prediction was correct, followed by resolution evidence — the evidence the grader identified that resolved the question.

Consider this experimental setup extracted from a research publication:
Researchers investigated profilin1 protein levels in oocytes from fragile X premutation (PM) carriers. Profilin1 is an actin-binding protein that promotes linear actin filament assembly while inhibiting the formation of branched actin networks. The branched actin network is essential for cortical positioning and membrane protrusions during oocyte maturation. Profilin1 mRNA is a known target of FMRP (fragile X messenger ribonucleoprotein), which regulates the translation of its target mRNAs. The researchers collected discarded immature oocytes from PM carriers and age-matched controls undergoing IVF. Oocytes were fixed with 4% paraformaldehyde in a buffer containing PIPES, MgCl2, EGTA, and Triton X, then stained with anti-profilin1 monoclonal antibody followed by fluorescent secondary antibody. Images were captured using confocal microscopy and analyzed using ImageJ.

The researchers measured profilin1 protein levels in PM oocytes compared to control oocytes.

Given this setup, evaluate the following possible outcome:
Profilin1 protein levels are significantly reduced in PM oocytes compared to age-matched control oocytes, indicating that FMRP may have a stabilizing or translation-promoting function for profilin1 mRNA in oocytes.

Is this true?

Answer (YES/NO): NO